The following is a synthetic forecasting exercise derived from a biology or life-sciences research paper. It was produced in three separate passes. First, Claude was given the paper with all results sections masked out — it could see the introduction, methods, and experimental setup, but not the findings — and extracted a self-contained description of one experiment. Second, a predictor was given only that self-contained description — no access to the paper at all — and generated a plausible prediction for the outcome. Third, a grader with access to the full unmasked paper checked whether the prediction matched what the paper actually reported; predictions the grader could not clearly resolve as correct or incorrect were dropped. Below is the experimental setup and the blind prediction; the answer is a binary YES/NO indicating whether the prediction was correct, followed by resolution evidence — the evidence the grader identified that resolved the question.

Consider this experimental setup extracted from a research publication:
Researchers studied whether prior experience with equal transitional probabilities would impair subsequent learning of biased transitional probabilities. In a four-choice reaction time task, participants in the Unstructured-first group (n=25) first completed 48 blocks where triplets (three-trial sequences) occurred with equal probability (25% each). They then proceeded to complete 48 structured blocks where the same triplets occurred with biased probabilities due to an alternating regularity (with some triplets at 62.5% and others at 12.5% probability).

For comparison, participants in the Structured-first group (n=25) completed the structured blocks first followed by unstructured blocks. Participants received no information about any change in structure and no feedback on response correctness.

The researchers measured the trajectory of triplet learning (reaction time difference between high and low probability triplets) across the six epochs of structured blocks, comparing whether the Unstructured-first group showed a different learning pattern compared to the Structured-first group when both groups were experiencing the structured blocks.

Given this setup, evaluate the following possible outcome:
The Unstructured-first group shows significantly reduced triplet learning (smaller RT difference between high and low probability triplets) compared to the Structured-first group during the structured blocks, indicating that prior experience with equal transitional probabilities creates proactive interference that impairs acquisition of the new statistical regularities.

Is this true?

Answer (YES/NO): NO